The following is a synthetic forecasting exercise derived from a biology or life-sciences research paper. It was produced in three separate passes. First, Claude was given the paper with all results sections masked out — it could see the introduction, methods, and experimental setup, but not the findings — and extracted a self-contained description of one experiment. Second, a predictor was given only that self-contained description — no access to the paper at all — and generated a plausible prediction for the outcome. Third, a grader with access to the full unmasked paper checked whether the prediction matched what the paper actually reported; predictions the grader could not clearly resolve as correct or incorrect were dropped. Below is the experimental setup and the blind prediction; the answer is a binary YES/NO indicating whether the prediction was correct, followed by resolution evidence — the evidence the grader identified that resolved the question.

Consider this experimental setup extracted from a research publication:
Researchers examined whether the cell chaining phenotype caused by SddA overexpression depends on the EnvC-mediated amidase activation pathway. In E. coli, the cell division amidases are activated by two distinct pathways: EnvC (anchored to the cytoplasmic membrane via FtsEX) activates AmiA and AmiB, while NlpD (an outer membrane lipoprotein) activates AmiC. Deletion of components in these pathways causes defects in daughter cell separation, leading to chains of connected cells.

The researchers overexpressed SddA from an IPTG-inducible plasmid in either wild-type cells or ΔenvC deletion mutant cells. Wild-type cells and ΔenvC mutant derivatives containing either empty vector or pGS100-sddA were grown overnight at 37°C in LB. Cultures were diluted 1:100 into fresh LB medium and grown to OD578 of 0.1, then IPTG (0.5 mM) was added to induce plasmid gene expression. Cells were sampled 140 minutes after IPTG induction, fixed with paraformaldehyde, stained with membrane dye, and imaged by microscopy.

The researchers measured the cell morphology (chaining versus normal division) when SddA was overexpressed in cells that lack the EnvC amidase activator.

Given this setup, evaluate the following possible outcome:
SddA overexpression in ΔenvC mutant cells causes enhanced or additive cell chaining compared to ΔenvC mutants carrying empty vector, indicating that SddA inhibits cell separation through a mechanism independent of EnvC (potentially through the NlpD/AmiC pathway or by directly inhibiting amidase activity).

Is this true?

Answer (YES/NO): YES